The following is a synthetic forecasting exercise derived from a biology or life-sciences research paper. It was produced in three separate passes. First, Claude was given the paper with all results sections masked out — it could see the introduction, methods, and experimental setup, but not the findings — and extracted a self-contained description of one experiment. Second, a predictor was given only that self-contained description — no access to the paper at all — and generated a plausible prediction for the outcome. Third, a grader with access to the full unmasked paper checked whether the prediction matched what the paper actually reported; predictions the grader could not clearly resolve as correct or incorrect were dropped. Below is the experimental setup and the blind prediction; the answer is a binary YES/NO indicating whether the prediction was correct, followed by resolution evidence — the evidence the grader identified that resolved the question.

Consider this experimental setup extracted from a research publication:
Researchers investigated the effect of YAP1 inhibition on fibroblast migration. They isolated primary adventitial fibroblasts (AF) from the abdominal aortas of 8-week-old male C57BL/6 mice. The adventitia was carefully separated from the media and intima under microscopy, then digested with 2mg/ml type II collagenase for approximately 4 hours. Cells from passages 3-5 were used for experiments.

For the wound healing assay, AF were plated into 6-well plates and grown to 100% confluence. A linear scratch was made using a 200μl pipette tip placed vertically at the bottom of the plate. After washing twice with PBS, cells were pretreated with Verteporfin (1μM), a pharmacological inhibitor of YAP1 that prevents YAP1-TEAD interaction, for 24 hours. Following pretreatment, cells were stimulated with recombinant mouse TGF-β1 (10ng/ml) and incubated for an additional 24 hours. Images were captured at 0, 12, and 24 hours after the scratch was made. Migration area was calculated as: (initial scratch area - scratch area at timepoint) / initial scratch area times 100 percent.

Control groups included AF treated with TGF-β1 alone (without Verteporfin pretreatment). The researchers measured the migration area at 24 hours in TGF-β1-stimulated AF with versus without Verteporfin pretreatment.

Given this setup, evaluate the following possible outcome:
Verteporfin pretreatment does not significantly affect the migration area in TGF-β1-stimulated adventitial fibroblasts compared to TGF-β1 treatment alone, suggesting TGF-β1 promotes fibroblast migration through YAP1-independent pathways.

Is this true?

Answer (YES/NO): NO